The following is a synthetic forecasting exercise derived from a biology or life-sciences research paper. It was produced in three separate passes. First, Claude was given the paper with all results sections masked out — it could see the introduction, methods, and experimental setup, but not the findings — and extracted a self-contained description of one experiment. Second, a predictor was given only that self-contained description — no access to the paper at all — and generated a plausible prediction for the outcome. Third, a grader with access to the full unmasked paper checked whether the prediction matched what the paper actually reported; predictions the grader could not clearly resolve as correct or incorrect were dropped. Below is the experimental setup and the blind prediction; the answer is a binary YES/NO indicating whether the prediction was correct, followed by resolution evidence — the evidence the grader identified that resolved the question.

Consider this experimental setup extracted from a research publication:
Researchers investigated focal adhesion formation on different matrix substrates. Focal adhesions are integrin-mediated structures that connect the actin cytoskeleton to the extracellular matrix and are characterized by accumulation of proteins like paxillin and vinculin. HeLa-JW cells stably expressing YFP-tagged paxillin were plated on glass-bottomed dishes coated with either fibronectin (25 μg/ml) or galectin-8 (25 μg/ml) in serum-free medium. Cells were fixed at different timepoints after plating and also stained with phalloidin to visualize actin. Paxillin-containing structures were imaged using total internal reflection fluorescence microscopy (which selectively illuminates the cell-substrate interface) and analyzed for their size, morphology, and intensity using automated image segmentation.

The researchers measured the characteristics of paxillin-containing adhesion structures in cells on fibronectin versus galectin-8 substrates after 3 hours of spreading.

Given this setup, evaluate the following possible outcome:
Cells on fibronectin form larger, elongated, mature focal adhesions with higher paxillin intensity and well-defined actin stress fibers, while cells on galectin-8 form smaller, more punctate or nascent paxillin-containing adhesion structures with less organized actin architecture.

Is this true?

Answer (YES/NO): NO